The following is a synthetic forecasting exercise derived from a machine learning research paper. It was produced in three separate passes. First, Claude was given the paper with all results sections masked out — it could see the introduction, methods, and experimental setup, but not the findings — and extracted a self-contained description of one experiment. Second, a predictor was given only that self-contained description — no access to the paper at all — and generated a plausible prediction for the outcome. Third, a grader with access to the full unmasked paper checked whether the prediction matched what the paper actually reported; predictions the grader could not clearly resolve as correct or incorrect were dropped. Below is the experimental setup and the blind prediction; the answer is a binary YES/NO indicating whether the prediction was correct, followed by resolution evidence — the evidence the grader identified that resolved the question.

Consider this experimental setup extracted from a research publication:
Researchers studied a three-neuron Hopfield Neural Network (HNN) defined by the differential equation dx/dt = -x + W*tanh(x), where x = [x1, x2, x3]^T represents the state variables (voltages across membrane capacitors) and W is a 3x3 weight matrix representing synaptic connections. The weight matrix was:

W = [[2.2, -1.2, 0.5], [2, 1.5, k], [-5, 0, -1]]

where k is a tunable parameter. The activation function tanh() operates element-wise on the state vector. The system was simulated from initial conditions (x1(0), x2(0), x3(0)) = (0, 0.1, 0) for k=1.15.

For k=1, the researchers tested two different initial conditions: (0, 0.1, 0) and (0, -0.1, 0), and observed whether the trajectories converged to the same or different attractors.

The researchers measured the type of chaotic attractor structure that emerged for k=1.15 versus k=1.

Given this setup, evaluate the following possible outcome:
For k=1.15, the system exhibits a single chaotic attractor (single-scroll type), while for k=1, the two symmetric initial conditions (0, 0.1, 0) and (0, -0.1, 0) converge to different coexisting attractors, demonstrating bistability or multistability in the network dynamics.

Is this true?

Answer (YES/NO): NO